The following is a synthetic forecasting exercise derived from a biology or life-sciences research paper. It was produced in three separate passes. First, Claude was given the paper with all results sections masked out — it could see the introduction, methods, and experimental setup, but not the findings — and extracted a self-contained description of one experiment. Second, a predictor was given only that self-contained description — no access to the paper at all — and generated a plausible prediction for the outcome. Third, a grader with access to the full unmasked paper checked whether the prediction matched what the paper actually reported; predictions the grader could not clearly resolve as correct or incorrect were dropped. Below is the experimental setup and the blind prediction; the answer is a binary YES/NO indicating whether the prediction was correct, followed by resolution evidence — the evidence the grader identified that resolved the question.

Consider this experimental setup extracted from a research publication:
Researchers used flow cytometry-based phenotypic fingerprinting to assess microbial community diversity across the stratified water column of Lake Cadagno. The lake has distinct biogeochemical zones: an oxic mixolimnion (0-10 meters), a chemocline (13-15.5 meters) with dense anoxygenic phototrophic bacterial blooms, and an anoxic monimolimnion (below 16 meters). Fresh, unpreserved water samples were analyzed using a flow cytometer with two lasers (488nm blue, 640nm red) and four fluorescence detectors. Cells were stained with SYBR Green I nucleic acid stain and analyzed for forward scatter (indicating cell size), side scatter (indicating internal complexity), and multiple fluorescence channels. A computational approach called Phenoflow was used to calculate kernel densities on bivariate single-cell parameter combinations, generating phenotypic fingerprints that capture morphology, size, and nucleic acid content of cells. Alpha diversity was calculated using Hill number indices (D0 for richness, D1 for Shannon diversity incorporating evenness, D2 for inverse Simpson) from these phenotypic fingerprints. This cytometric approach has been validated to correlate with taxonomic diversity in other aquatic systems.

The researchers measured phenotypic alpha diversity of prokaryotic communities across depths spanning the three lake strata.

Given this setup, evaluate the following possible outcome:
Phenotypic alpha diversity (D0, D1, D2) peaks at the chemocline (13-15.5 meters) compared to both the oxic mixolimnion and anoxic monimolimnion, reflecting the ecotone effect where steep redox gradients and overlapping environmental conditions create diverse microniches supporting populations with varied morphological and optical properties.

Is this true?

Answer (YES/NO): YES